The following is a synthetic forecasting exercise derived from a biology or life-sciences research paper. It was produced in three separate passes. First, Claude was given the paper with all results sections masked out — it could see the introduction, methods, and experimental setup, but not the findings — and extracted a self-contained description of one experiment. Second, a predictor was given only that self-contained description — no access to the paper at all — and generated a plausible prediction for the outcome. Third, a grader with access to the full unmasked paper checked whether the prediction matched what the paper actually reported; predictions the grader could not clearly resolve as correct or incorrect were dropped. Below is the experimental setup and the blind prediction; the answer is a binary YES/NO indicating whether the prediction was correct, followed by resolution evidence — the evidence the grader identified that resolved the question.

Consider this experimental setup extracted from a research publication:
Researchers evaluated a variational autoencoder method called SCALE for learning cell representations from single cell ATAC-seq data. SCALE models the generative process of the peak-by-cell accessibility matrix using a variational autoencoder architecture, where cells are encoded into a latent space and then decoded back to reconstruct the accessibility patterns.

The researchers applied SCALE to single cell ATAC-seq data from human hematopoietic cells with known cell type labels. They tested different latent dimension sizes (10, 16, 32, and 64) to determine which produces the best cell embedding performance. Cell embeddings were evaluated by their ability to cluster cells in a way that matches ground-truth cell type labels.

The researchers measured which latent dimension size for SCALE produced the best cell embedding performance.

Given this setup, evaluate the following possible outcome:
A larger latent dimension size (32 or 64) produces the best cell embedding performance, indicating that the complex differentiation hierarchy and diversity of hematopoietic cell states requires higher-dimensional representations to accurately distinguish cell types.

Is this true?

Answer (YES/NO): NO